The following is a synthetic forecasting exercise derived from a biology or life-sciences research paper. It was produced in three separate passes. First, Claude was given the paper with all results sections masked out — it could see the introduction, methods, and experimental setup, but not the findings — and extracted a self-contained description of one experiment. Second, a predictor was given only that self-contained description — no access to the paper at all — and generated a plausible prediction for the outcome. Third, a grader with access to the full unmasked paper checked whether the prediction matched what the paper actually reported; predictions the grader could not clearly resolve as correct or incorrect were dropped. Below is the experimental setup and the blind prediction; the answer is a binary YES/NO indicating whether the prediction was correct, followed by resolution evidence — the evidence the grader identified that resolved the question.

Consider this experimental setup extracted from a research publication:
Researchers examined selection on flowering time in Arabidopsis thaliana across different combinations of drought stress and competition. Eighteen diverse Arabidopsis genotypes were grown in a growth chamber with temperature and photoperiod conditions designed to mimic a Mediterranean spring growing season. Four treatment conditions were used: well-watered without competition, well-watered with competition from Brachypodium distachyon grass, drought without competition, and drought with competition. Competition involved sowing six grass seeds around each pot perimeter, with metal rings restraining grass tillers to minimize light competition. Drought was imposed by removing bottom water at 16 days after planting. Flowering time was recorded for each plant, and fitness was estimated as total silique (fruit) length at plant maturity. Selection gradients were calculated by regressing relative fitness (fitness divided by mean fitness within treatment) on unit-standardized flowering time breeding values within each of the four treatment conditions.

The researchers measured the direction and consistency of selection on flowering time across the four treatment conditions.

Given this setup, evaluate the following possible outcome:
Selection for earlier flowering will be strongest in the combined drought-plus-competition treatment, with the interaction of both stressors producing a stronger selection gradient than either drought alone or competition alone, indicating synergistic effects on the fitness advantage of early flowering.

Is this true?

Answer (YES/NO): NO